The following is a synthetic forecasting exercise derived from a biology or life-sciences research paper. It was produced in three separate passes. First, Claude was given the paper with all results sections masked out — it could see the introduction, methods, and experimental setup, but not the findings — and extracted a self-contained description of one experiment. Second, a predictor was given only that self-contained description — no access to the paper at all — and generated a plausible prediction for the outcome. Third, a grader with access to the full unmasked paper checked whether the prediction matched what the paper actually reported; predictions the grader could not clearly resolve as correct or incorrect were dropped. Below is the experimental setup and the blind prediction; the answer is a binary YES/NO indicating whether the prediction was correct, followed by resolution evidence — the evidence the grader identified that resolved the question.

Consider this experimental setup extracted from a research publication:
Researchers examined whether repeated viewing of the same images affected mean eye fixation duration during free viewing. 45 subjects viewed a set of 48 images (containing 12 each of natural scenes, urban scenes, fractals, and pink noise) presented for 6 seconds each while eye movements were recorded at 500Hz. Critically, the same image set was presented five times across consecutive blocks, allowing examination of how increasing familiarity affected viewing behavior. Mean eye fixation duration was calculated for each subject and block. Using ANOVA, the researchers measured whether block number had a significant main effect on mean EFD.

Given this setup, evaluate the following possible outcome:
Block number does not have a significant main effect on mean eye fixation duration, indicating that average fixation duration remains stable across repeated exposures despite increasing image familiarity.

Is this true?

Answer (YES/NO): NO